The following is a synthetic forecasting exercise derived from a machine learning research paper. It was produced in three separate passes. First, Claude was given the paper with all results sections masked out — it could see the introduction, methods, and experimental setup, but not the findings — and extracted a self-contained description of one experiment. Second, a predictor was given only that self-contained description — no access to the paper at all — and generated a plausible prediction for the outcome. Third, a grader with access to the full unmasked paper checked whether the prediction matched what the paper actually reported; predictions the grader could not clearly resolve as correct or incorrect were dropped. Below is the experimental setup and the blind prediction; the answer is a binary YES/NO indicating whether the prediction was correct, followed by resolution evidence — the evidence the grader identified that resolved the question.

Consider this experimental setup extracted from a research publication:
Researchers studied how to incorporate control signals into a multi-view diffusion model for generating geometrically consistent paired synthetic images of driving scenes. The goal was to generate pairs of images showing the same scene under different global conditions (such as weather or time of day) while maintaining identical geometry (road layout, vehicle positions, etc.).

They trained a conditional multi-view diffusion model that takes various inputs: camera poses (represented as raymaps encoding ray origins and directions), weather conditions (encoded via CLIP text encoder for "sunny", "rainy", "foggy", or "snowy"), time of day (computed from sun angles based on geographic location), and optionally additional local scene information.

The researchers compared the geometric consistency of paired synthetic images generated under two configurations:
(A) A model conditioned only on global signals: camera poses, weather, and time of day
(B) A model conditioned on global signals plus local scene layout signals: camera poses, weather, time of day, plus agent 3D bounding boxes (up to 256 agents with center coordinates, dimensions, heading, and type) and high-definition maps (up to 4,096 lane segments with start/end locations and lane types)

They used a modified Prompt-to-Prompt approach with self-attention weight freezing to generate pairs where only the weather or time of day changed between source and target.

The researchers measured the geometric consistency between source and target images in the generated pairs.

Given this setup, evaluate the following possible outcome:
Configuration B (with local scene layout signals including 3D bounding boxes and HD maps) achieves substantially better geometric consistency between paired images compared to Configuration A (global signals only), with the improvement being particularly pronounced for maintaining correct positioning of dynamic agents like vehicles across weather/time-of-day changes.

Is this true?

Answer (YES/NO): NO